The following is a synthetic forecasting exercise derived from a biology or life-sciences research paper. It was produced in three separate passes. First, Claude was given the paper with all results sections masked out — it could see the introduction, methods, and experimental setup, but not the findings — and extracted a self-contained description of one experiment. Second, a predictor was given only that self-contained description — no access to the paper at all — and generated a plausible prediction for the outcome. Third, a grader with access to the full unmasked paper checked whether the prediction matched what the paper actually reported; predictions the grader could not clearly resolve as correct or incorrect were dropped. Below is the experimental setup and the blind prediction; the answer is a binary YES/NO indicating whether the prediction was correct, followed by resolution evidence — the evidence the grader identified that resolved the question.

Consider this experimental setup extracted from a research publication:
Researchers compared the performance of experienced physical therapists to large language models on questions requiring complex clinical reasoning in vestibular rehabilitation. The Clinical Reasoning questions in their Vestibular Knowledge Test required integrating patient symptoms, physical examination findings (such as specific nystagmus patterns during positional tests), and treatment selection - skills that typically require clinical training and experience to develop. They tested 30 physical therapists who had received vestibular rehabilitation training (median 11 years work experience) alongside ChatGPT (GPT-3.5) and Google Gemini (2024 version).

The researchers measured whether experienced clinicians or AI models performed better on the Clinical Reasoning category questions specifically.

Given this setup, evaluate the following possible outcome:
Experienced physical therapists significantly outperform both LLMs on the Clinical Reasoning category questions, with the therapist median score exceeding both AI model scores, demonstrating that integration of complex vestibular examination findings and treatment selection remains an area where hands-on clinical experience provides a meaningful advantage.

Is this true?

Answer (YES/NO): YES